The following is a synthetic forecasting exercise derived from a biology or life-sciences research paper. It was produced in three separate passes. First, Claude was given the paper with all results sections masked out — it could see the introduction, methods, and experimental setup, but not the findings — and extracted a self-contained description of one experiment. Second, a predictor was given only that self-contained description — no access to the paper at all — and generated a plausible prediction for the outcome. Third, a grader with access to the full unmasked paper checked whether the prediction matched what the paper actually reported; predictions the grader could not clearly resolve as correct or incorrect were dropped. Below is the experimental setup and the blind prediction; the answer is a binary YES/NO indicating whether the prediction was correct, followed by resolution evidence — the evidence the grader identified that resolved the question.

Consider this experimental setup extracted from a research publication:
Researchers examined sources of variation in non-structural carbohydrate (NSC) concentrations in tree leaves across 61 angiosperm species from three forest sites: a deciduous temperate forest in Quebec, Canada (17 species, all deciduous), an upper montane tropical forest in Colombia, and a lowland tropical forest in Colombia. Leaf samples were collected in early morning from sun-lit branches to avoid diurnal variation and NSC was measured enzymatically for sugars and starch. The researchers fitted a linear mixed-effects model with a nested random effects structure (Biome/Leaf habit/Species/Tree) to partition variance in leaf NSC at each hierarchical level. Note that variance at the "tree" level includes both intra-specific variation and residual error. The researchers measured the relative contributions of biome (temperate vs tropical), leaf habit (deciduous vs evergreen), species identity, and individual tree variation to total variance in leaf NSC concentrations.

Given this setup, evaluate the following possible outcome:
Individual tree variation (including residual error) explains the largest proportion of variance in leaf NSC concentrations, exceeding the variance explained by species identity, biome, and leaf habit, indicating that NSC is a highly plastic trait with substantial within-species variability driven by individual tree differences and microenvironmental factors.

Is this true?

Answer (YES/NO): NO